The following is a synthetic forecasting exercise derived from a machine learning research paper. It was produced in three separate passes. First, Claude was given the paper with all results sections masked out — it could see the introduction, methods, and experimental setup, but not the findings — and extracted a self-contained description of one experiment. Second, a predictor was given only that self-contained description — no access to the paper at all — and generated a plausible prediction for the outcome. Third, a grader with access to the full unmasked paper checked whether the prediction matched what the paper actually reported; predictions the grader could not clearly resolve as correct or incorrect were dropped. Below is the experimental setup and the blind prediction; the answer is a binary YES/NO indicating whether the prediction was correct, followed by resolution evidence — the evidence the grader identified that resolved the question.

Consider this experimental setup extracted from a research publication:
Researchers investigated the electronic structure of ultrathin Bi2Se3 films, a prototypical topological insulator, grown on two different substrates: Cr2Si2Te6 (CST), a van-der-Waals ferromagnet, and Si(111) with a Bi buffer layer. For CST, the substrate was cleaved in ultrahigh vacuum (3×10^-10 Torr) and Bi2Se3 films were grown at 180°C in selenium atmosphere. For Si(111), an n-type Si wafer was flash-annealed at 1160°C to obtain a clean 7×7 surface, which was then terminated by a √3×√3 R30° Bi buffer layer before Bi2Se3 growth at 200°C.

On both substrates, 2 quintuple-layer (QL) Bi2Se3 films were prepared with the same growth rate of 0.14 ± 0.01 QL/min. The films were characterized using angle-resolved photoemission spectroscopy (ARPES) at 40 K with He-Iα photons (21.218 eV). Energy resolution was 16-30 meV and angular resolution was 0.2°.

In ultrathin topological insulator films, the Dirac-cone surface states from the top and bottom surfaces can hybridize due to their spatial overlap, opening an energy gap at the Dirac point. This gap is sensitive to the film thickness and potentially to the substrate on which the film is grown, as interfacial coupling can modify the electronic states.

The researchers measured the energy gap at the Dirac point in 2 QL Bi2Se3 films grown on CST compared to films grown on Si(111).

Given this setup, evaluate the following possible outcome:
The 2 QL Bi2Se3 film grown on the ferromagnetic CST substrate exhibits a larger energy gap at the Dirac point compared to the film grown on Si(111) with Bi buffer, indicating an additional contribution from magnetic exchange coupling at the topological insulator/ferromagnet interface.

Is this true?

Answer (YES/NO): NO